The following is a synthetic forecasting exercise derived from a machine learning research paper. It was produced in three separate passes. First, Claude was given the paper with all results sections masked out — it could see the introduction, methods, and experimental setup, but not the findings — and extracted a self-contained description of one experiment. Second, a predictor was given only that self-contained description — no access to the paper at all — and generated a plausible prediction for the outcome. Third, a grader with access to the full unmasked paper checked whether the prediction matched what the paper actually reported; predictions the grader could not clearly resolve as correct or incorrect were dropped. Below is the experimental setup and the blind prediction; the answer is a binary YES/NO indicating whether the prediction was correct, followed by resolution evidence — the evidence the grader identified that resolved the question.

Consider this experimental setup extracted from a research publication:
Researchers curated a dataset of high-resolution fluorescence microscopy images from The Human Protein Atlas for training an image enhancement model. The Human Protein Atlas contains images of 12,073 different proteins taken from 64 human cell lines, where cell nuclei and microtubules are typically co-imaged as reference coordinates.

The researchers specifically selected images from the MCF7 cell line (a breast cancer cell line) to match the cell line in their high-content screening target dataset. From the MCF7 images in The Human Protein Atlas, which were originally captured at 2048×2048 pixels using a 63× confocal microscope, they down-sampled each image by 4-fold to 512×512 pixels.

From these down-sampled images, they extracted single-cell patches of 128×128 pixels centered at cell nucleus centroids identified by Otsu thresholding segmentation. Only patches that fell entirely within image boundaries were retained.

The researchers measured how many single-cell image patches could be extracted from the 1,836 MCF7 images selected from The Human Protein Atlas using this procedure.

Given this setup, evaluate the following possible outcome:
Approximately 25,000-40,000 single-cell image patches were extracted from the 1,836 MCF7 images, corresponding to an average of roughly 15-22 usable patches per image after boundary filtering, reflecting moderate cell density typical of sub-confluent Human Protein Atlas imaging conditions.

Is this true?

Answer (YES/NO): YES